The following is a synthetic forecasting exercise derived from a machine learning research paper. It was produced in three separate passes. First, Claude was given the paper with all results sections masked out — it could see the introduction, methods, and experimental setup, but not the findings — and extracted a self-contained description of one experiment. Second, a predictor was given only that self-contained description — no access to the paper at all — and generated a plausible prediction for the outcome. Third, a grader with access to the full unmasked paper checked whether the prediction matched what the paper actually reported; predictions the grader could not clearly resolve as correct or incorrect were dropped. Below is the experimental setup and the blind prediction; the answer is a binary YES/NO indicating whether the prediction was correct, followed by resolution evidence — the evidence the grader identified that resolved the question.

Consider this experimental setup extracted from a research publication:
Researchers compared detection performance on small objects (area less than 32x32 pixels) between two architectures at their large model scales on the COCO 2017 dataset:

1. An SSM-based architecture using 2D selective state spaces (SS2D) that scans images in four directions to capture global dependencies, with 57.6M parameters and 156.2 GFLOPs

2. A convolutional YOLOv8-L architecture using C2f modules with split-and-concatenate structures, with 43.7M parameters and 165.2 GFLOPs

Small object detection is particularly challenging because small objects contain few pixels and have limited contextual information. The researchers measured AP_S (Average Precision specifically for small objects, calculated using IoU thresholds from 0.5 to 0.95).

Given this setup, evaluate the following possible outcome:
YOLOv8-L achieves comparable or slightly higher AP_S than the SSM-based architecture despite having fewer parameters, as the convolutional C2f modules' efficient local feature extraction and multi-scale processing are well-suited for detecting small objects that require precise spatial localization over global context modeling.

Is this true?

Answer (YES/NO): YES